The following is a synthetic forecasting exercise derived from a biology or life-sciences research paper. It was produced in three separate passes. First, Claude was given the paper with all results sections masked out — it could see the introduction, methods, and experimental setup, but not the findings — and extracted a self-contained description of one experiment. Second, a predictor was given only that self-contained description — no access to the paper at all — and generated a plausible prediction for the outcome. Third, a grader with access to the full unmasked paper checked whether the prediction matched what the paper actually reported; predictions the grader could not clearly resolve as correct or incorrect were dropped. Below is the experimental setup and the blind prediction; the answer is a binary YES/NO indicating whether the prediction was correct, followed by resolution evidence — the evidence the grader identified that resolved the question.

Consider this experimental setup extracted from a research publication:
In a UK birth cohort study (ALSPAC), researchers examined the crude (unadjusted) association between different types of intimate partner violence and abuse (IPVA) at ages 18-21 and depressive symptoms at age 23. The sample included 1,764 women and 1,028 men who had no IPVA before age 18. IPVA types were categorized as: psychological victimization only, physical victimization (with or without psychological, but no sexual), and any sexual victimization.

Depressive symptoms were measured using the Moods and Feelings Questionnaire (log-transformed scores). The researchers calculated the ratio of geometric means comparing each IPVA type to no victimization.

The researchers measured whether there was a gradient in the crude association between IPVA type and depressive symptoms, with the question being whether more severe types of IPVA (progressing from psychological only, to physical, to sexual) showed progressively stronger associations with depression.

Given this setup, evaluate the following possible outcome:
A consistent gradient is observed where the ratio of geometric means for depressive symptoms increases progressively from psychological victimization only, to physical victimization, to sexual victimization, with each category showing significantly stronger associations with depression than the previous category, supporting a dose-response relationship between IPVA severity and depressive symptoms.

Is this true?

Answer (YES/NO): NO